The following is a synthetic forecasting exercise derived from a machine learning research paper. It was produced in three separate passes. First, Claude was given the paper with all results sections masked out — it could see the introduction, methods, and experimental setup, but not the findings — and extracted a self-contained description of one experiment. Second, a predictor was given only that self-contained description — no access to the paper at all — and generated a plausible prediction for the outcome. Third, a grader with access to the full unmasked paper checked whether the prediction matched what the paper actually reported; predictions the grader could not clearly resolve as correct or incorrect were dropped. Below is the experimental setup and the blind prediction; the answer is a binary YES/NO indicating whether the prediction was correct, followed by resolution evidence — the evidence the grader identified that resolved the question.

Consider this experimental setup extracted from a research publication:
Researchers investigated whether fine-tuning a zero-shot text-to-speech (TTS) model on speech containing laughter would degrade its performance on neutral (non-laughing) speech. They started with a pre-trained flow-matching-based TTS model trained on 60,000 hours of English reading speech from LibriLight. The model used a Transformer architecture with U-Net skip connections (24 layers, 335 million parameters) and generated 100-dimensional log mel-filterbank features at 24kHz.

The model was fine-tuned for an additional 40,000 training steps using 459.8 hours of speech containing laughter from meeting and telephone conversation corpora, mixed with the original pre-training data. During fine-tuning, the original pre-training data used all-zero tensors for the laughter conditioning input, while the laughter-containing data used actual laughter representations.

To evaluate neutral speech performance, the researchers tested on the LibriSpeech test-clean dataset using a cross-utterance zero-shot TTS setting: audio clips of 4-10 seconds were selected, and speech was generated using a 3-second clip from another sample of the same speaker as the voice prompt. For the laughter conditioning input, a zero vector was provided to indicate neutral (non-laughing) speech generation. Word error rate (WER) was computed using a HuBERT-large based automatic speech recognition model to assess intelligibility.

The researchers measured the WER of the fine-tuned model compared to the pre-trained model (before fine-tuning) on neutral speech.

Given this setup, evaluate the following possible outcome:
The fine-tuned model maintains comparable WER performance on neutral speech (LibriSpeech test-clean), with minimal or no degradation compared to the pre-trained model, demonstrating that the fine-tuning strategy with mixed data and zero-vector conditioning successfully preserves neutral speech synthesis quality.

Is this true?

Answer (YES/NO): YES